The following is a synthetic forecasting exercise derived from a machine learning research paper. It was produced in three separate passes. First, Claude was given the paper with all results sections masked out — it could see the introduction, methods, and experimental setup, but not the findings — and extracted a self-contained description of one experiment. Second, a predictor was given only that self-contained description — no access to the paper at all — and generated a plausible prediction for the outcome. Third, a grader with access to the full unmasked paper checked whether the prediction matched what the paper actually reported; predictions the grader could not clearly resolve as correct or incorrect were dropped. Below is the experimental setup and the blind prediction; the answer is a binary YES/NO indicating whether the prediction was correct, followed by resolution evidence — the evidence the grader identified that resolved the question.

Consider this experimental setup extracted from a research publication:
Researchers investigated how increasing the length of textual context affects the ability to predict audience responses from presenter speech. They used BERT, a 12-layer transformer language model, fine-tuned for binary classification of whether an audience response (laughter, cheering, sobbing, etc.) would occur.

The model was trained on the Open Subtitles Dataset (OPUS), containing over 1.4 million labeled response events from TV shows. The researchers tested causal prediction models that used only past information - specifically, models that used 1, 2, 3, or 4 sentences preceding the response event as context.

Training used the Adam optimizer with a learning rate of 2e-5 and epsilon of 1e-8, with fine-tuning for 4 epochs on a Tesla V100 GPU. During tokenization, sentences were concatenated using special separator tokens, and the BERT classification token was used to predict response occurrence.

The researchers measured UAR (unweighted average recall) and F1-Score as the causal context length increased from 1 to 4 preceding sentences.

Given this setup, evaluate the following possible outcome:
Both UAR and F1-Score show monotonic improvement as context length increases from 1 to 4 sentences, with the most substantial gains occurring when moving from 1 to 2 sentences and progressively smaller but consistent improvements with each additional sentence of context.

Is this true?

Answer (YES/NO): YES